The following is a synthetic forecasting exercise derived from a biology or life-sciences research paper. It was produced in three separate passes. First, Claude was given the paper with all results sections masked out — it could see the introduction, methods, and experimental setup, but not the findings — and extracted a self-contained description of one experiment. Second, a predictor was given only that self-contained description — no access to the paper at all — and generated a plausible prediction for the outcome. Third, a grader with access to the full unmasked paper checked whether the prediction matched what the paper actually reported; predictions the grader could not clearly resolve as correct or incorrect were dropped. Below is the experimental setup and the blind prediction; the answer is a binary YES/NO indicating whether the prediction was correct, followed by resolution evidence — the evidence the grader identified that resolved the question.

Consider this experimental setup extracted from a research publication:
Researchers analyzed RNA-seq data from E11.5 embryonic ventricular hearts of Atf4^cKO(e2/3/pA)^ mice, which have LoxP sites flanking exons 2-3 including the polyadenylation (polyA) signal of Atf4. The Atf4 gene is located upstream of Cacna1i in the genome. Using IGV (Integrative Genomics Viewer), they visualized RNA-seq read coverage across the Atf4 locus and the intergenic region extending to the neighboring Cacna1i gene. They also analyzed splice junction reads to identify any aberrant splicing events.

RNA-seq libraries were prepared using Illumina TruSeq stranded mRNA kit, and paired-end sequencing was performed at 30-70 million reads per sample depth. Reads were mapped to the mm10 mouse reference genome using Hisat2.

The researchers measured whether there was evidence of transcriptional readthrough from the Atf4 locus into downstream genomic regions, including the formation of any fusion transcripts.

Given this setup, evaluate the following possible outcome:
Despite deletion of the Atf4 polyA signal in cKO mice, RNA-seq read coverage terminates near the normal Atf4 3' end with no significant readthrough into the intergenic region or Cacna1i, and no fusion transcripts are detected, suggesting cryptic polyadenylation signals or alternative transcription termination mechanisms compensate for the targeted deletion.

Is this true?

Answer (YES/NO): NO